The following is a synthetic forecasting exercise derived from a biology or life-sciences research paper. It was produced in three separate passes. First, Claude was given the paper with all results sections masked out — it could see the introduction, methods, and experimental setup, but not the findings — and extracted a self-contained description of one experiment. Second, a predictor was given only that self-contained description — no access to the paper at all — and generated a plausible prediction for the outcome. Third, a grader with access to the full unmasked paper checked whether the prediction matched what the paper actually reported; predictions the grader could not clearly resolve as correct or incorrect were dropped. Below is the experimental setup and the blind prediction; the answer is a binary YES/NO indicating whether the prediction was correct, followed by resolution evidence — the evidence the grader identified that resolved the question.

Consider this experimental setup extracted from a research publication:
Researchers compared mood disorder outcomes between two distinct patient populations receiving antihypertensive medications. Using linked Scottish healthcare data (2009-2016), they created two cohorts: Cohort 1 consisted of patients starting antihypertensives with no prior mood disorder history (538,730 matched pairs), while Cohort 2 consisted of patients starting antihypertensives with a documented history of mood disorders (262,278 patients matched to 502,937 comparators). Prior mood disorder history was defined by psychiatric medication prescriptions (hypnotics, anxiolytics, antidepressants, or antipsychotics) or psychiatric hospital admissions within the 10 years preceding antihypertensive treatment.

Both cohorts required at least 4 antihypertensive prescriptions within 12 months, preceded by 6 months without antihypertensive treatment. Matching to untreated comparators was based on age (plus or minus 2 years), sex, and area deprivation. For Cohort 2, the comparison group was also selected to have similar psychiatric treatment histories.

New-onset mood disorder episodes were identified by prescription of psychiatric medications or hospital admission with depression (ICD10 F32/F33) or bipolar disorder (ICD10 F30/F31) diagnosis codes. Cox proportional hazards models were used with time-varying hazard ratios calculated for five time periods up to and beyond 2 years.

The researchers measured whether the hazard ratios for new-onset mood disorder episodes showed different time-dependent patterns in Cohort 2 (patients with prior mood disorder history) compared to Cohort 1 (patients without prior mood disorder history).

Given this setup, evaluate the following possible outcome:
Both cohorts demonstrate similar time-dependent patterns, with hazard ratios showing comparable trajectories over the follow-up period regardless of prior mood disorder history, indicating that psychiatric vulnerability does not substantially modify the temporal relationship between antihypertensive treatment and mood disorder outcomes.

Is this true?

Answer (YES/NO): NO